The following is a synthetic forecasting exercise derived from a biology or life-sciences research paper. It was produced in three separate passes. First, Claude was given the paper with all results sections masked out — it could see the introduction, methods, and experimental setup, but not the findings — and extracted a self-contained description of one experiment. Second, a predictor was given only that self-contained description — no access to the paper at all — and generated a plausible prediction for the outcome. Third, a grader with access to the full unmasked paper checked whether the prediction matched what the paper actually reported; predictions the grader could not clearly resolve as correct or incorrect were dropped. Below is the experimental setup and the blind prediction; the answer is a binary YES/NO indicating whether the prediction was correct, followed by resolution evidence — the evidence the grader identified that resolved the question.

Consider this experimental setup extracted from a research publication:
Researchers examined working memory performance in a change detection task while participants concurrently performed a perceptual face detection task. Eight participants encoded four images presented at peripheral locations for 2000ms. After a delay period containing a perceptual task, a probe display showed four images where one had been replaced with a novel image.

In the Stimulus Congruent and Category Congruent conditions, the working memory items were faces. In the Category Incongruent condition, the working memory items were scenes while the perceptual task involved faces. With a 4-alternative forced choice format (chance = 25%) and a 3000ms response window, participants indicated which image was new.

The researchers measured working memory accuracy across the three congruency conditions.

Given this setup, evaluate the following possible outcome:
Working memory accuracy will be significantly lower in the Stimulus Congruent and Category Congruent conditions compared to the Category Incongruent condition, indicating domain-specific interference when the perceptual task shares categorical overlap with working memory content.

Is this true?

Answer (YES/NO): NO